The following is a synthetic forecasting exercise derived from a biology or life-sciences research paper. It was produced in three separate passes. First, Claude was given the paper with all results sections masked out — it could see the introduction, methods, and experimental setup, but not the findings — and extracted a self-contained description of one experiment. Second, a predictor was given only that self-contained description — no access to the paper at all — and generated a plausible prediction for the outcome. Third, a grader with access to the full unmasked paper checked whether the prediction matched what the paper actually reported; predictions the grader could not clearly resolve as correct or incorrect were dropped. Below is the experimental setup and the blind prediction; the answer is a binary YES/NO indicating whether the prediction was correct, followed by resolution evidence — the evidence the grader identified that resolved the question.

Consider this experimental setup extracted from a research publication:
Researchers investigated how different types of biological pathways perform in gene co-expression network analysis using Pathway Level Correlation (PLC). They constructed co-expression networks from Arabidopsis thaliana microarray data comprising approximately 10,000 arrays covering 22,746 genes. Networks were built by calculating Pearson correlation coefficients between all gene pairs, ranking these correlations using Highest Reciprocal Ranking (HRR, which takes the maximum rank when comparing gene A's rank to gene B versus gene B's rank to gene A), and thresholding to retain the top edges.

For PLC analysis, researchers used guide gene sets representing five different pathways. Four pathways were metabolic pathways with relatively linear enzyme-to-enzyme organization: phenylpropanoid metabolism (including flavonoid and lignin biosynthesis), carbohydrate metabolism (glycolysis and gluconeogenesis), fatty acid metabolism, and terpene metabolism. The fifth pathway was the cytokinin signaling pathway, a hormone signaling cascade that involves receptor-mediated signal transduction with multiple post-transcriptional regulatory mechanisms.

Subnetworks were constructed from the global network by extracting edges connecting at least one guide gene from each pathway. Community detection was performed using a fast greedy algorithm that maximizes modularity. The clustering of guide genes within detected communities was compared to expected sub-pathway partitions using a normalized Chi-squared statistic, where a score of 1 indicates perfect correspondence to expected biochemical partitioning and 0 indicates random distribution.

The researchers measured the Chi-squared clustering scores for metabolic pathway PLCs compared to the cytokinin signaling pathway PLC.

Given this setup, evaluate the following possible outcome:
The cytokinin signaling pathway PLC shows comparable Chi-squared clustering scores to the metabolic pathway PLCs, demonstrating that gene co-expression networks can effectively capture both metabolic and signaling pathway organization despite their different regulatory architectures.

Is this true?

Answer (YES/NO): NO